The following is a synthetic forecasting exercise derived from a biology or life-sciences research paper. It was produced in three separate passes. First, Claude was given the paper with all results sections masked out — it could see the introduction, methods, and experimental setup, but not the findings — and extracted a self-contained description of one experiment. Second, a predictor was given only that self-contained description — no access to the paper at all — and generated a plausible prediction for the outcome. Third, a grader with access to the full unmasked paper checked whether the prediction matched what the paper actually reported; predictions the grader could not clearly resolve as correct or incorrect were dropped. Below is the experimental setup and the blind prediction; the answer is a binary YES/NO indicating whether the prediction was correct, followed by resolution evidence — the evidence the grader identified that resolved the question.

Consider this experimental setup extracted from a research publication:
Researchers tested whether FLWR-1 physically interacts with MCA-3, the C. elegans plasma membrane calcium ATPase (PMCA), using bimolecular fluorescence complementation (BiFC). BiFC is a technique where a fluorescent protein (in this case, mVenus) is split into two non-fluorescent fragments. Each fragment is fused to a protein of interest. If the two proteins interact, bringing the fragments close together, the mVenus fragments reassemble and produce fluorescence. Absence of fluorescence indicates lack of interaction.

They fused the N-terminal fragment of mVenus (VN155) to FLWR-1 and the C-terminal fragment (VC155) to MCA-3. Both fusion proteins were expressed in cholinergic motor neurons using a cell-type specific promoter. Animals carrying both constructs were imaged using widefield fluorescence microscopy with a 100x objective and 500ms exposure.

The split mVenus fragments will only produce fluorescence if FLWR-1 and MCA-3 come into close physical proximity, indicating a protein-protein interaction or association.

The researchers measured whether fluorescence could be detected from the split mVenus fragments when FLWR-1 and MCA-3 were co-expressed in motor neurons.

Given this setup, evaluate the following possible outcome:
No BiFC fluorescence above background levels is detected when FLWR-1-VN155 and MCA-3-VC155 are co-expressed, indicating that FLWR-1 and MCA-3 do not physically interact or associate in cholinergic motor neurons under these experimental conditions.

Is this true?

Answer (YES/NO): NO